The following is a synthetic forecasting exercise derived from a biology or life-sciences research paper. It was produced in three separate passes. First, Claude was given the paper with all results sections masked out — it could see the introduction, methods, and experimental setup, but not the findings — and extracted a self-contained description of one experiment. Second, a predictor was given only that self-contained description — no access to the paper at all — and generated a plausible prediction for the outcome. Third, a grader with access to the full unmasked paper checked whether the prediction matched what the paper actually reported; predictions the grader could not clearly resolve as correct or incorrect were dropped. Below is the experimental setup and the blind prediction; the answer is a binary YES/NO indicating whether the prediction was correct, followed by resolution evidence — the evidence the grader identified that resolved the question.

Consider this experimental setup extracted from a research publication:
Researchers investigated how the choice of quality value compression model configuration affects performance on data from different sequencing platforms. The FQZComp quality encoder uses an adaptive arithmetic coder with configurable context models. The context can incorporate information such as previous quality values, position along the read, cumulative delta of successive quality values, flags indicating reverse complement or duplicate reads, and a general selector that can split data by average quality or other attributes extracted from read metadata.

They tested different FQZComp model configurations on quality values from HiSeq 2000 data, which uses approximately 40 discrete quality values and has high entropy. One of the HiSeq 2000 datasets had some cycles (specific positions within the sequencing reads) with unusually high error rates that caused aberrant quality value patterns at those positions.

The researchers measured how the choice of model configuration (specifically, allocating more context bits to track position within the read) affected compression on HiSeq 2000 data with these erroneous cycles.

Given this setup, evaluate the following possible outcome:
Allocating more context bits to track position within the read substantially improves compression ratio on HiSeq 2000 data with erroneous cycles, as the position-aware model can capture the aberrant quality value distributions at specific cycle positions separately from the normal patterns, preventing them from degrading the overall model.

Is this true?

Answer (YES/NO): YES